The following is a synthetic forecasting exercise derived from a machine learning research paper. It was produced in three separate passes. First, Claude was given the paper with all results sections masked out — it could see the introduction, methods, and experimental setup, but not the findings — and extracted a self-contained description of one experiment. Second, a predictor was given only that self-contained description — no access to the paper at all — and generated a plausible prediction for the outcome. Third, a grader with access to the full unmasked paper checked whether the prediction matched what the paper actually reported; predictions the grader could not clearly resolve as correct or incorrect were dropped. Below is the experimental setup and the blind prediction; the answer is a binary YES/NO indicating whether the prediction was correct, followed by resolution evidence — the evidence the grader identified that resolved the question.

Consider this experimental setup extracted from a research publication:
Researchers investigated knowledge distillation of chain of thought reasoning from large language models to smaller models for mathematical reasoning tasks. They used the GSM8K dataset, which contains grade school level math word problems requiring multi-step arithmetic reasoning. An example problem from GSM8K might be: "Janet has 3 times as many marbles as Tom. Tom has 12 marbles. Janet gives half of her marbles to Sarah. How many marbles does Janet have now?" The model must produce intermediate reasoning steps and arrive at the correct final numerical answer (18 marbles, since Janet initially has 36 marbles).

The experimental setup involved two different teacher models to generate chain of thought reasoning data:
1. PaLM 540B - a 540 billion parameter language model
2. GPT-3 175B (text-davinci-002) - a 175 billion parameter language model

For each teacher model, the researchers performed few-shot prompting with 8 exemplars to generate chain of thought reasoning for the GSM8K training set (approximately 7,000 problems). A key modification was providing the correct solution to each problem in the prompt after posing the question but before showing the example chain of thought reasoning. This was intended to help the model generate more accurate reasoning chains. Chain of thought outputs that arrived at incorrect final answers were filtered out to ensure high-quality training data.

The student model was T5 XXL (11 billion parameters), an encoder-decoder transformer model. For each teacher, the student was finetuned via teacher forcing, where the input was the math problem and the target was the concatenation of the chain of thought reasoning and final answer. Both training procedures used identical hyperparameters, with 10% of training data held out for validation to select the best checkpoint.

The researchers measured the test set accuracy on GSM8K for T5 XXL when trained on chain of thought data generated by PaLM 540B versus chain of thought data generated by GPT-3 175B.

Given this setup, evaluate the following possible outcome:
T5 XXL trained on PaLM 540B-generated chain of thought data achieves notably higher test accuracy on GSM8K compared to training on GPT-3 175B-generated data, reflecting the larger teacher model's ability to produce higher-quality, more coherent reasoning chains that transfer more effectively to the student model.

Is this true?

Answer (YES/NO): YES